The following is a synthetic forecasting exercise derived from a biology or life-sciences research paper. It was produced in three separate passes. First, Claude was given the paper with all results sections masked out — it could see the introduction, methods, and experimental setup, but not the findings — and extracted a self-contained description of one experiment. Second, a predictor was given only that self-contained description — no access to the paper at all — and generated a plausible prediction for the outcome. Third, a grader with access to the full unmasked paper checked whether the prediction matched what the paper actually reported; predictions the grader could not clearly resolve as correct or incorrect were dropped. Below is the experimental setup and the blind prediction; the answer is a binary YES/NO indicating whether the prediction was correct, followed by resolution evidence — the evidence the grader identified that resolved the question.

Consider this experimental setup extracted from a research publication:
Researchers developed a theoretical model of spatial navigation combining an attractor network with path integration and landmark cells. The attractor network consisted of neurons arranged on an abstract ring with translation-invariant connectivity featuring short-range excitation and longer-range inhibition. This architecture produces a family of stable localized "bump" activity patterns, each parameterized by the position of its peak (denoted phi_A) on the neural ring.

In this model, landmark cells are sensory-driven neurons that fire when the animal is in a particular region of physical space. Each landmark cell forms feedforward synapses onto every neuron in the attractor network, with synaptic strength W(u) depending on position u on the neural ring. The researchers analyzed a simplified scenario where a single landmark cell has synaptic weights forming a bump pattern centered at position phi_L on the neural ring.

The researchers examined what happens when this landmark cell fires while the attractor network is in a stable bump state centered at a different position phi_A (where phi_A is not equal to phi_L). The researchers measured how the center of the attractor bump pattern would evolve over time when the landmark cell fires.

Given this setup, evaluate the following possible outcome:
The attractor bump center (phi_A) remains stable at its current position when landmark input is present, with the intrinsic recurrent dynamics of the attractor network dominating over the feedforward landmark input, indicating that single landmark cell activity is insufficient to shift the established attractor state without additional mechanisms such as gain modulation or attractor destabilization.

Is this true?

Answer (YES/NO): NO